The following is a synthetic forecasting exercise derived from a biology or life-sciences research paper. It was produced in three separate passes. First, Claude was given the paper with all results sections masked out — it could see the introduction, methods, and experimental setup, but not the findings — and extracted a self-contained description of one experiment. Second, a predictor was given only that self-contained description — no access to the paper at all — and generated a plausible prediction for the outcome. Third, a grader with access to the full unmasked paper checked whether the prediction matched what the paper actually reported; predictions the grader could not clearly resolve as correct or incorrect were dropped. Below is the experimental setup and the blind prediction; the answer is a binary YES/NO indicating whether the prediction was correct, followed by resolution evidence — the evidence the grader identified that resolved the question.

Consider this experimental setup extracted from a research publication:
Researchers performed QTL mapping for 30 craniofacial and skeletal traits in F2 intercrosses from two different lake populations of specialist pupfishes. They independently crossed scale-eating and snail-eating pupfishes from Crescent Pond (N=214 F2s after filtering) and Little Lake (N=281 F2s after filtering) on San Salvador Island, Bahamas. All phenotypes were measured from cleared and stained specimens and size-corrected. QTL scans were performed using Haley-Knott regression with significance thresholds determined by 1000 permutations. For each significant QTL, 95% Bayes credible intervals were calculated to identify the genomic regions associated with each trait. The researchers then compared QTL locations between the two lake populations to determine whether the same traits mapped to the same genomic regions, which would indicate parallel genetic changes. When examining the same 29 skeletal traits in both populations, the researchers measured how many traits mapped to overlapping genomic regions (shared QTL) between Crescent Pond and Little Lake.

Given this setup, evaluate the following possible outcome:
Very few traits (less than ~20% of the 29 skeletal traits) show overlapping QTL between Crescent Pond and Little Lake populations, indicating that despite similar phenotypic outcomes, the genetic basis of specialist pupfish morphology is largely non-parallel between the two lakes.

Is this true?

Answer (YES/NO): NO